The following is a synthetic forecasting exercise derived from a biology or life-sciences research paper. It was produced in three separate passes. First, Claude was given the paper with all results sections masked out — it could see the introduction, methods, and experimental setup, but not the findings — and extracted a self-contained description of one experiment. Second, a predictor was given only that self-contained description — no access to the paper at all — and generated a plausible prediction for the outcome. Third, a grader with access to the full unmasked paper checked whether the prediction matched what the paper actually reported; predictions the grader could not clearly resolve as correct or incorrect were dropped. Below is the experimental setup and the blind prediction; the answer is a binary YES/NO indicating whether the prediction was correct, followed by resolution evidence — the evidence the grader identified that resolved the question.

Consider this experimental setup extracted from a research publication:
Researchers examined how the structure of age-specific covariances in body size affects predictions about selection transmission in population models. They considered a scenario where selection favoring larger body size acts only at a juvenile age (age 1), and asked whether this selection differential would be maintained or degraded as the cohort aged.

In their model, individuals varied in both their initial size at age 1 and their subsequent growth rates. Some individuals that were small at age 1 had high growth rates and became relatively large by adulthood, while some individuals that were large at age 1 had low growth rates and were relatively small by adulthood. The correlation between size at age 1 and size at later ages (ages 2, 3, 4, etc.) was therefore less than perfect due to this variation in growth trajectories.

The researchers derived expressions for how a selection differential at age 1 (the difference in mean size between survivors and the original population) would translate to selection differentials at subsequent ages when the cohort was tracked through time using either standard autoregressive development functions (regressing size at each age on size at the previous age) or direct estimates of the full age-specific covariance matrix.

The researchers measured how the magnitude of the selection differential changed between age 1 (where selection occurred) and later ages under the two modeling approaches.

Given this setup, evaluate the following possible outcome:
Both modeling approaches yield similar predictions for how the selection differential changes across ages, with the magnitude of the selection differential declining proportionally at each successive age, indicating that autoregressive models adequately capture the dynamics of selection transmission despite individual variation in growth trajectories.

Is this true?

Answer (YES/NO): NO